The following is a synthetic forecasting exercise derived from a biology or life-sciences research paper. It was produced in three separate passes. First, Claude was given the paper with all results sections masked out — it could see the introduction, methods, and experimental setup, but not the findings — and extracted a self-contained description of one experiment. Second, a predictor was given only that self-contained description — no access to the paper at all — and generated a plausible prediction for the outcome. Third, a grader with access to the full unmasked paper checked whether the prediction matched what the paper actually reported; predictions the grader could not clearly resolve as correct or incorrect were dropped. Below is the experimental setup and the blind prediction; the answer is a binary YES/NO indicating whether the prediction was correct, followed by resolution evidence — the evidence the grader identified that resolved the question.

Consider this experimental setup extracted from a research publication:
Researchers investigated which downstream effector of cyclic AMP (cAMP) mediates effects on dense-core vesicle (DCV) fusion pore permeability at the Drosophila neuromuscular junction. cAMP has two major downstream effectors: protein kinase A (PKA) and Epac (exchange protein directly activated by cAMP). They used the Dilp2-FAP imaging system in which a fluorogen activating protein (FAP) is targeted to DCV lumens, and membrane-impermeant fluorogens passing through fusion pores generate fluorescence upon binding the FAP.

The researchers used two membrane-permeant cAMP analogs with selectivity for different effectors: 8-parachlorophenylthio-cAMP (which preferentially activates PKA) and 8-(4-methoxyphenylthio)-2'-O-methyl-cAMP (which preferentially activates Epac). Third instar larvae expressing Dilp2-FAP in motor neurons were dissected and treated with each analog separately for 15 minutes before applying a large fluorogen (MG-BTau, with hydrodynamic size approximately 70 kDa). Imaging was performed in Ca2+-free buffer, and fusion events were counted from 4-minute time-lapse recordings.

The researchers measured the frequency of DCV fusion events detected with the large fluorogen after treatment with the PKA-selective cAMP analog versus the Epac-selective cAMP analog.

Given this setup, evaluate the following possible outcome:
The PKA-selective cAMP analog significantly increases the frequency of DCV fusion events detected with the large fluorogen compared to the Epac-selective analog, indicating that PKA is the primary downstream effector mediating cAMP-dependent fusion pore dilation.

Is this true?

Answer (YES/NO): YES